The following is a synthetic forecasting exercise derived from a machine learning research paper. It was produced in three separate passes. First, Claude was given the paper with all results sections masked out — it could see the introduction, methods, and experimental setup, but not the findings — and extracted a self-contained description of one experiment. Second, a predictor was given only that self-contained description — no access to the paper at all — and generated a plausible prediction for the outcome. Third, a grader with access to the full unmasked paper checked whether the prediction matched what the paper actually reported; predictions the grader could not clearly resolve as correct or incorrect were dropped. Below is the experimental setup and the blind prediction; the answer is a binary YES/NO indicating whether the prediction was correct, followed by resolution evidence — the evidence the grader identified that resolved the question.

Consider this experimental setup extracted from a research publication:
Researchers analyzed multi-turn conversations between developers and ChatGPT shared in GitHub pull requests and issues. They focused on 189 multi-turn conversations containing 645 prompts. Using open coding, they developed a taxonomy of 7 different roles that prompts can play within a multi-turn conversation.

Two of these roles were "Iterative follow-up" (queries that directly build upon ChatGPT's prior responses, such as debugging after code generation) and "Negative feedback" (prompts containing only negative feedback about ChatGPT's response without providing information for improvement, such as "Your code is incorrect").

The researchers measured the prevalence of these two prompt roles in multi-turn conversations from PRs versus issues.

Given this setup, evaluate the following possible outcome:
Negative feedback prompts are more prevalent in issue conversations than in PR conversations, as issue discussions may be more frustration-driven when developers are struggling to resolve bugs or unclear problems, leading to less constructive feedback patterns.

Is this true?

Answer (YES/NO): NO